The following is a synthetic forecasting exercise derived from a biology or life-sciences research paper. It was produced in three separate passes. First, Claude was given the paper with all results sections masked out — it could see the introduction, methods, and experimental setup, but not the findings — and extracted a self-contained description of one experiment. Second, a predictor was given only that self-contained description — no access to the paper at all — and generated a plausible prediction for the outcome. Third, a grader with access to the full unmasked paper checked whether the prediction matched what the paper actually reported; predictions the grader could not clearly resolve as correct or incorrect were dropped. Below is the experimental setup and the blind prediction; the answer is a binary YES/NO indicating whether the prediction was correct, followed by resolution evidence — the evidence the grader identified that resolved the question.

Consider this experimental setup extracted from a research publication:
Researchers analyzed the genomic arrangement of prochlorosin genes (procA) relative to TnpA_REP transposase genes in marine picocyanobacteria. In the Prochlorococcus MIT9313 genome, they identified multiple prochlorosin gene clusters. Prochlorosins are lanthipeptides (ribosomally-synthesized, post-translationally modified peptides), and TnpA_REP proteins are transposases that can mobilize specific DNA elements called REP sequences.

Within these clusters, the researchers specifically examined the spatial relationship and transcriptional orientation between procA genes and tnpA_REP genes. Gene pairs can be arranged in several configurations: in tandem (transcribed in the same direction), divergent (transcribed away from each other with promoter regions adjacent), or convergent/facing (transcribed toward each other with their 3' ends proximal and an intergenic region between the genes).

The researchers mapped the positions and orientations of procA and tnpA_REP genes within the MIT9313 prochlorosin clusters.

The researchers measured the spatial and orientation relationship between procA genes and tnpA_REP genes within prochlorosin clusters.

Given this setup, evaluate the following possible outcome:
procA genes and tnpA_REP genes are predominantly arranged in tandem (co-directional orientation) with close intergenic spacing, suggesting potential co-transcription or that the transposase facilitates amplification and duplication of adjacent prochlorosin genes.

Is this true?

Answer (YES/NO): NO